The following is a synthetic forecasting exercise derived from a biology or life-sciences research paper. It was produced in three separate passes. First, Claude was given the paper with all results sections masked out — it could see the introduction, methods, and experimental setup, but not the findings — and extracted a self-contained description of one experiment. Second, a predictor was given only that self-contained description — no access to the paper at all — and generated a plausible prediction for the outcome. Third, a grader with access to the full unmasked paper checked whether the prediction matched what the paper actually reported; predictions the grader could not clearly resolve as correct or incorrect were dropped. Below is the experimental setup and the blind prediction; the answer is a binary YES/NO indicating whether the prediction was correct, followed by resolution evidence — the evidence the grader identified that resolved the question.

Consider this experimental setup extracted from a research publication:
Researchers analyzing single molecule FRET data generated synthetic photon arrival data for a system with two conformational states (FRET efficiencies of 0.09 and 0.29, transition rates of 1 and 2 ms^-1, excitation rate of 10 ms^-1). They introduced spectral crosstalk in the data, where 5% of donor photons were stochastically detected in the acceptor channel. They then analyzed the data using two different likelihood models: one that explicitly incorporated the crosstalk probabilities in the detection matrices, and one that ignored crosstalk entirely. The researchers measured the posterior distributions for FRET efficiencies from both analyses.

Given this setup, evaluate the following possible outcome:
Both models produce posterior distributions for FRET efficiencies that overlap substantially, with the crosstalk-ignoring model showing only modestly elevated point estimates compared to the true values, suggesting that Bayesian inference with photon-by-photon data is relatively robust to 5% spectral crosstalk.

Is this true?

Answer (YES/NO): NO